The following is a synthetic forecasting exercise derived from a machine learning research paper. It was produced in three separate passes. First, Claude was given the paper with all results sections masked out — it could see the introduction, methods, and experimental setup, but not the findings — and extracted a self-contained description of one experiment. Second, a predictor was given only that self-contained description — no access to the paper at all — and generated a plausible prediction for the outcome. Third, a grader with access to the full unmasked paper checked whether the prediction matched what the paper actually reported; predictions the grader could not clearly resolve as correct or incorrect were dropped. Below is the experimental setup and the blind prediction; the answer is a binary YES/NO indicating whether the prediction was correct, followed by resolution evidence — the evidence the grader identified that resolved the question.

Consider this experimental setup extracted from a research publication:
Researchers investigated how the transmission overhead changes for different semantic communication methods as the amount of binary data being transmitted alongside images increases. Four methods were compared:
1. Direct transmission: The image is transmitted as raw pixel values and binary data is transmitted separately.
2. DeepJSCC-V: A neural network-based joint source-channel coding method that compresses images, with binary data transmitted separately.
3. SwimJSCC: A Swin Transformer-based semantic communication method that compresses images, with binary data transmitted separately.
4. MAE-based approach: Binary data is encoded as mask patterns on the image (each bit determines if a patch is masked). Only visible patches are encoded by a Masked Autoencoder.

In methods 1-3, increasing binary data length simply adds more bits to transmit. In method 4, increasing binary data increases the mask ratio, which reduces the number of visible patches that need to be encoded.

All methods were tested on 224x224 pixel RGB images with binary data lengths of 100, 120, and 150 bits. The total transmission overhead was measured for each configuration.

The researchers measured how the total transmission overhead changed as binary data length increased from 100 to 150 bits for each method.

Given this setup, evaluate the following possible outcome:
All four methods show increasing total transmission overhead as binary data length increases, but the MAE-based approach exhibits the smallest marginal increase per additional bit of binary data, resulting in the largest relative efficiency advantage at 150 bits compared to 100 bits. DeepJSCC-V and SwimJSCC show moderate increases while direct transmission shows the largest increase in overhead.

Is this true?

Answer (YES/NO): NO